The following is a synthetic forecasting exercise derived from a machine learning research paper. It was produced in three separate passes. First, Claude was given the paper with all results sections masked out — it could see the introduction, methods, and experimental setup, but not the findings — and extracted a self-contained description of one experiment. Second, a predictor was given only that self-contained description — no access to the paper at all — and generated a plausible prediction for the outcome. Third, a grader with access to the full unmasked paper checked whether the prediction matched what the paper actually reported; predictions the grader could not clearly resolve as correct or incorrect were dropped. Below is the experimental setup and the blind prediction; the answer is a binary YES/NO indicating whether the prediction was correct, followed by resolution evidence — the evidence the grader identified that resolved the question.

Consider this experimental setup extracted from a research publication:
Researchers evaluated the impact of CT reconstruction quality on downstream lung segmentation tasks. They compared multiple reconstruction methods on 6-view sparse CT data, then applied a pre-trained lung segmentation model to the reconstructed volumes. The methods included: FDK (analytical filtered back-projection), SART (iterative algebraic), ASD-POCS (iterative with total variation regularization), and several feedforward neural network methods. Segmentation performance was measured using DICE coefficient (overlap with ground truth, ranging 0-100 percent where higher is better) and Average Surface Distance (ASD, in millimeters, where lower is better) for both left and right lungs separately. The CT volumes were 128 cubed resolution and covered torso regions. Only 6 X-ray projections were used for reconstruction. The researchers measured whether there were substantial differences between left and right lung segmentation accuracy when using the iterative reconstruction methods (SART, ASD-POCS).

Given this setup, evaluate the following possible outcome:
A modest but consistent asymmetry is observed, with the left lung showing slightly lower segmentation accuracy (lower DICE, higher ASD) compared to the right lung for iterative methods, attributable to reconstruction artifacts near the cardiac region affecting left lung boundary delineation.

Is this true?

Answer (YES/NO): NO